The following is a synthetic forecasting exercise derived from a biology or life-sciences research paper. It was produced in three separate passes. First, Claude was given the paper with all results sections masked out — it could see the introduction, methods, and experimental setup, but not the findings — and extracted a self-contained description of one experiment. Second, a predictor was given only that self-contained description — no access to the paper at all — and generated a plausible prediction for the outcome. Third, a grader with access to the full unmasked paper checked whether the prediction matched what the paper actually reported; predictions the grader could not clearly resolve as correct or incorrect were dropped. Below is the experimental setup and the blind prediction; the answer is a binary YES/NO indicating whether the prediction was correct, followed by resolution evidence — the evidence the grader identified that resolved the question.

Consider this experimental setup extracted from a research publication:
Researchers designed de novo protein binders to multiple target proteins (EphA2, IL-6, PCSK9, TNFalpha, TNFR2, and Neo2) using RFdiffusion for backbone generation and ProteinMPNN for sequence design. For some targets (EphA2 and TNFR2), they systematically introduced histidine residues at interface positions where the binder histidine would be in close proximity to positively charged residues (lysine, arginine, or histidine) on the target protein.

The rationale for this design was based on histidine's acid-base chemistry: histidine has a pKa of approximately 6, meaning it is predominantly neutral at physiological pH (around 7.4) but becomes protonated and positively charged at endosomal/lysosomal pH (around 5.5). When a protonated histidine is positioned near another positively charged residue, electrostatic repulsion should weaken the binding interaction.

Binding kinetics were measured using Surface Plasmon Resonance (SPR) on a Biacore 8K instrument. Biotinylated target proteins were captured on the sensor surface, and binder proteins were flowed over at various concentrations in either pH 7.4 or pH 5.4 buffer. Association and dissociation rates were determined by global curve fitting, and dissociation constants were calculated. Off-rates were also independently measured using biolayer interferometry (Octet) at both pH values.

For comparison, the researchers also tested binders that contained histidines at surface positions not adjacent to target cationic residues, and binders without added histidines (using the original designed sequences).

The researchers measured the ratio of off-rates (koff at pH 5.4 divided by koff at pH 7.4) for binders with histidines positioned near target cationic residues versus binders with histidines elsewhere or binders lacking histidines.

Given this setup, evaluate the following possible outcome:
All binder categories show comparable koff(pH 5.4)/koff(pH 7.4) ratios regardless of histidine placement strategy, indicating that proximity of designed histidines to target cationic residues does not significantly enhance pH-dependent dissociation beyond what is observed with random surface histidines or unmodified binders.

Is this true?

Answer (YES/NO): NO